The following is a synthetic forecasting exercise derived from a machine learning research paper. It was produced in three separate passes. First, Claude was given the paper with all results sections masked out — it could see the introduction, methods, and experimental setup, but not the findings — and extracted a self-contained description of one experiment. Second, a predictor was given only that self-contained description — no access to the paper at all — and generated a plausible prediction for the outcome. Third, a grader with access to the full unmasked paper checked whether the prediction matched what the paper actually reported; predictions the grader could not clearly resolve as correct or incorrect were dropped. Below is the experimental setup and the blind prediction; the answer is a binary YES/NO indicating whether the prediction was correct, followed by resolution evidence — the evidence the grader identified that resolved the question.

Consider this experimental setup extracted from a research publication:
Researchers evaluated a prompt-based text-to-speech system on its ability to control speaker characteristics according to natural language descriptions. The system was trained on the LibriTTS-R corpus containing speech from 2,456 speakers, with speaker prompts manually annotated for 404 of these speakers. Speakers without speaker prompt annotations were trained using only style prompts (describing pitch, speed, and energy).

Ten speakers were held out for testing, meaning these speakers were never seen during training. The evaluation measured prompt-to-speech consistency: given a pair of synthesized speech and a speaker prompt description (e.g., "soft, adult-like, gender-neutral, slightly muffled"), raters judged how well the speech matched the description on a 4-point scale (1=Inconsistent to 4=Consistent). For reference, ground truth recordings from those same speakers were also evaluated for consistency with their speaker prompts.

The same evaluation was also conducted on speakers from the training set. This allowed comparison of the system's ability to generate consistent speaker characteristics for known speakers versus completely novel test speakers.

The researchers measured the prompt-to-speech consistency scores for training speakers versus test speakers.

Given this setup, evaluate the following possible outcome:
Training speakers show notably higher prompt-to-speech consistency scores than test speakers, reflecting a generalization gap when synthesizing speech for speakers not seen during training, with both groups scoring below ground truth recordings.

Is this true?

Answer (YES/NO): YES